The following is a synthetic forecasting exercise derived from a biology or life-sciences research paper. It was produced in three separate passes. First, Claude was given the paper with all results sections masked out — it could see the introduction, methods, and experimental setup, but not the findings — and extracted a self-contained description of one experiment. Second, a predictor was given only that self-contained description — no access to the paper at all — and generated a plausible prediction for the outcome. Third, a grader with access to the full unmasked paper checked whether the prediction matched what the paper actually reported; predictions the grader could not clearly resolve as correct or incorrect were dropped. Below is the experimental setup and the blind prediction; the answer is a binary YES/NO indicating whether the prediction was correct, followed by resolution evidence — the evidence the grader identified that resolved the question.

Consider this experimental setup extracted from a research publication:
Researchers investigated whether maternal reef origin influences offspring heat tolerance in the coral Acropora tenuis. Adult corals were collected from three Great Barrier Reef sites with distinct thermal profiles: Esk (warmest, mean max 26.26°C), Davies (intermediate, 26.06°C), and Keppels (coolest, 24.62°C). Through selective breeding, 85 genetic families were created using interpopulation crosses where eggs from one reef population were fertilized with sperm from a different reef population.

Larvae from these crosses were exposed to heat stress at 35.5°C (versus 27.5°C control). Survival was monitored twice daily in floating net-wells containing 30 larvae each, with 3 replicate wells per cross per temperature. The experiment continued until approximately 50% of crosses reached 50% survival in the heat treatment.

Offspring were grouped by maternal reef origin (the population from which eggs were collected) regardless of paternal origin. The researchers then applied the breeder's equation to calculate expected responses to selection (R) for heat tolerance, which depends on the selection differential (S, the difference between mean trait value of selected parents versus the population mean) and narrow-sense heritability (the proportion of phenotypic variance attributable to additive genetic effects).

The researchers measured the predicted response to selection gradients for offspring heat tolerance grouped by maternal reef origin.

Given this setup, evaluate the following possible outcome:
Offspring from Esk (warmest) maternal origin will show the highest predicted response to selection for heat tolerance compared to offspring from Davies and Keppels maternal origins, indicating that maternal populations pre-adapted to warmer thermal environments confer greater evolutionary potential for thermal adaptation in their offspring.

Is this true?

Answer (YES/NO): NO